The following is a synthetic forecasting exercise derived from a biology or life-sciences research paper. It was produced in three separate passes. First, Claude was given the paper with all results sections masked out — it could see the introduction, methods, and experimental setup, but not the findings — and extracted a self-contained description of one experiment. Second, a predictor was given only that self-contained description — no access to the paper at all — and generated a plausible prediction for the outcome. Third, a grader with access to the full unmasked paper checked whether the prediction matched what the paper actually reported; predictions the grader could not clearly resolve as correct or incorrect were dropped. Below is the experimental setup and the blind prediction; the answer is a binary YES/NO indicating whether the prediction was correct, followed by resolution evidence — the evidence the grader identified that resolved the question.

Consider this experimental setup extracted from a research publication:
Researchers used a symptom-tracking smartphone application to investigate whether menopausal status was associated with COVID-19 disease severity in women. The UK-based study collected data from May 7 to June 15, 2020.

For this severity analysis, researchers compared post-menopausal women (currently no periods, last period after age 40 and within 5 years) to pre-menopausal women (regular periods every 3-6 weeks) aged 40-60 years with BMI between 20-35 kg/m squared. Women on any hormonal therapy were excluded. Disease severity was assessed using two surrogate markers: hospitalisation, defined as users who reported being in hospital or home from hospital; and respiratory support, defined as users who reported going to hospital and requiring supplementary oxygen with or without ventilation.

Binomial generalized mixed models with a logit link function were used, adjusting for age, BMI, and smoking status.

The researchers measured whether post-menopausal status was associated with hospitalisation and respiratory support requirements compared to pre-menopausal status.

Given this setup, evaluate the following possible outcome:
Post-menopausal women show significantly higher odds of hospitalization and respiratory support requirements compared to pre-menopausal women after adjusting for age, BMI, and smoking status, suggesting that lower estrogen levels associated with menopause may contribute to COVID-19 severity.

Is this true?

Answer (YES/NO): NO